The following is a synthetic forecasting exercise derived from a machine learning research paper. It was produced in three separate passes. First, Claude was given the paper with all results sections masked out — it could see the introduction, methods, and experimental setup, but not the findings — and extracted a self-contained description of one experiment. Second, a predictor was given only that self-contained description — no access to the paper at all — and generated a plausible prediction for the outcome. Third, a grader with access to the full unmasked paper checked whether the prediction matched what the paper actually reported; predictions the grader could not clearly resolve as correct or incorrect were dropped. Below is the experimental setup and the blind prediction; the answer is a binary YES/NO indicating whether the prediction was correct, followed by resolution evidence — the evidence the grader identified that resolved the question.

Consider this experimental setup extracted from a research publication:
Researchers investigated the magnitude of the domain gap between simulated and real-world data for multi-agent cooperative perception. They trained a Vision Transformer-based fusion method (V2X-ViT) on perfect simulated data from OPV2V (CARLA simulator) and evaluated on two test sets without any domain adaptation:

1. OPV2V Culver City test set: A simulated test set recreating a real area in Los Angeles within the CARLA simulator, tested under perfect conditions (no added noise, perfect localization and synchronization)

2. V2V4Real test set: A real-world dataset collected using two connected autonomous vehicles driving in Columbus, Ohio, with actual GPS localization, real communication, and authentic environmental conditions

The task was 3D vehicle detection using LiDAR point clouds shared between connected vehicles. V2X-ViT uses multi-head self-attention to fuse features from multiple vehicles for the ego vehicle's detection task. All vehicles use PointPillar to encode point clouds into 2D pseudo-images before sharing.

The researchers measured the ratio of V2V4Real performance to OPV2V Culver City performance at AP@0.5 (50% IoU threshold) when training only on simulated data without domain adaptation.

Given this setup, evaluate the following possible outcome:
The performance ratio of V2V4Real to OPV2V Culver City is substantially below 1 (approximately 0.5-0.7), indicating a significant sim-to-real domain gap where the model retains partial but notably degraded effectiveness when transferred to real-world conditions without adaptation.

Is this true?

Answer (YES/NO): NO